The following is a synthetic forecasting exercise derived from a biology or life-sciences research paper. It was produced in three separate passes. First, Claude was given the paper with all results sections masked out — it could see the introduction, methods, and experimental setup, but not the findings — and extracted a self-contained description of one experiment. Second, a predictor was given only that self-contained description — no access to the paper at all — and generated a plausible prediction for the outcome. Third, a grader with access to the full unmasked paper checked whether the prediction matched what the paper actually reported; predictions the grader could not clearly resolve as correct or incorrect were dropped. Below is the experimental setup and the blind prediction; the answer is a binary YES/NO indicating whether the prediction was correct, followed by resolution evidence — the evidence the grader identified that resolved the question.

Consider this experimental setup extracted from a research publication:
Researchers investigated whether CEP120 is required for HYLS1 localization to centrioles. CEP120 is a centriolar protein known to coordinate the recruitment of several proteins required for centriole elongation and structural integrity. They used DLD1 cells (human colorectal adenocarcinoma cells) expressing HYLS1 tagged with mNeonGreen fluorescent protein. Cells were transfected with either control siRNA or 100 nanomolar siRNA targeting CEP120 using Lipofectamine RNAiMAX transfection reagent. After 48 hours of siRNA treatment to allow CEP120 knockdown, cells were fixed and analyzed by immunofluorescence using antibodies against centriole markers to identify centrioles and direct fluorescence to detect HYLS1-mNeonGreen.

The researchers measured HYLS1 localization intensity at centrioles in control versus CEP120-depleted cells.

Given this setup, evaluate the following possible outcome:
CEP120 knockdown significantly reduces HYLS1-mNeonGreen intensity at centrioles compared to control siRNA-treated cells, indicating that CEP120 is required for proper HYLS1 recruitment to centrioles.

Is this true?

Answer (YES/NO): YES